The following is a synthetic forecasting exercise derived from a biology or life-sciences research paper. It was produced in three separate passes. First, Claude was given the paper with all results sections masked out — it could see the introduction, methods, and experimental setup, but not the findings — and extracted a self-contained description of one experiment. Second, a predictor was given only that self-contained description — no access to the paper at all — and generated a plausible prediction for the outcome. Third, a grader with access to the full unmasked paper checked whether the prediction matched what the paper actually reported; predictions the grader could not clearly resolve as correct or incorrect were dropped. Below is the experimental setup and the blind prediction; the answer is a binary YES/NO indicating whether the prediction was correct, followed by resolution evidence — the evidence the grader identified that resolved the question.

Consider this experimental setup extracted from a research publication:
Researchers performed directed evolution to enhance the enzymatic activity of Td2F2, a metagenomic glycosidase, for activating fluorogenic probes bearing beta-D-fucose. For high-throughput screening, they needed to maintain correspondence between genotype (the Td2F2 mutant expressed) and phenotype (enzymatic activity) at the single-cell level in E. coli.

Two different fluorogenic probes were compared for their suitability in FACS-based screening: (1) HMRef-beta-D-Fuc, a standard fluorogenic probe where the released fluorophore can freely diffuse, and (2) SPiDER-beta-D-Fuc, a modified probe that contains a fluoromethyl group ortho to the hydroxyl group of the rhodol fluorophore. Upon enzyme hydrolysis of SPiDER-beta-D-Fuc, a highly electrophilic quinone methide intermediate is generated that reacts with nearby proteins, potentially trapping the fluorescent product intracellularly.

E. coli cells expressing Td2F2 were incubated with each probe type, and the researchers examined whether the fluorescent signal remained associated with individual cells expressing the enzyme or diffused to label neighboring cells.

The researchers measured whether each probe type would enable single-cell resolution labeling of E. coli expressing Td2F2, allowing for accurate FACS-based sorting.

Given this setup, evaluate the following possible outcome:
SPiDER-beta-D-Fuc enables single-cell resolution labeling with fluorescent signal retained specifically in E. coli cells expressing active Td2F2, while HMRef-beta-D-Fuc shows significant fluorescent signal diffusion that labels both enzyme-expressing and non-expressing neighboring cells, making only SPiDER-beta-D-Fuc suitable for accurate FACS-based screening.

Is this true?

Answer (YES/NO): YES